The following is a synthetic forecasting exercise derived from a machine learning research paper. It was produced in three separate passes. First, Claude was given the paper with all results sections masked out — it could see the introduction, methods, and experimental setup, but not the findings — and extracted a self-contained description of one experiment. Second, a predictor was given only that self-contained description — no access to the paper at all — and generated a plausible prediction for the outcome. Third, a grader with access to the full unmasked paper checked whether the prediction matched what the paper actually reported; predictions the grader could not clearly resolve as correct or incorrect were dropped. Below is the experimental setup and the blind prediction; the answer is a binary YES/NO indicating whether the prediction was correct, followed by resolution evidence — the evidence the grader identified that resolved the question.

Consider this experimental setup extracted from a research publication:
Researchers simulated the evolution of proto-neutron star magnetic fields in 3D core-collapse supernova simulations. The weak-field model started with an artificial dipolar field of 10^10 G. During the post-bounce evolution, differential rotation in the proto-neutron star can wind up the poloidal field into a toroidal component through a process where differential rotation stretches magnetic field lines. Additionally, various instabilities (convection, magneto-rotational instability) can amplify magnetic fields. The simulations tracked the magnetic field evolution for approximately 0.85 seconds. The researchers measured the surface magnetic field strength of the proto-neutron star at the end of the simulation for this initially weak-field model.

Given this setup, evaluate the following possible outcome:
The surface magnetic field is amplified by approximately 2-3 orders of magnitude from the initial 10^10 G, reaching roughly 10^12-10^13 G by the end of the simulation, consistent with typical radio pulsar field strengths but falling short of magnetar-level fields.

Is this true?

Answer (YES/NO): NO